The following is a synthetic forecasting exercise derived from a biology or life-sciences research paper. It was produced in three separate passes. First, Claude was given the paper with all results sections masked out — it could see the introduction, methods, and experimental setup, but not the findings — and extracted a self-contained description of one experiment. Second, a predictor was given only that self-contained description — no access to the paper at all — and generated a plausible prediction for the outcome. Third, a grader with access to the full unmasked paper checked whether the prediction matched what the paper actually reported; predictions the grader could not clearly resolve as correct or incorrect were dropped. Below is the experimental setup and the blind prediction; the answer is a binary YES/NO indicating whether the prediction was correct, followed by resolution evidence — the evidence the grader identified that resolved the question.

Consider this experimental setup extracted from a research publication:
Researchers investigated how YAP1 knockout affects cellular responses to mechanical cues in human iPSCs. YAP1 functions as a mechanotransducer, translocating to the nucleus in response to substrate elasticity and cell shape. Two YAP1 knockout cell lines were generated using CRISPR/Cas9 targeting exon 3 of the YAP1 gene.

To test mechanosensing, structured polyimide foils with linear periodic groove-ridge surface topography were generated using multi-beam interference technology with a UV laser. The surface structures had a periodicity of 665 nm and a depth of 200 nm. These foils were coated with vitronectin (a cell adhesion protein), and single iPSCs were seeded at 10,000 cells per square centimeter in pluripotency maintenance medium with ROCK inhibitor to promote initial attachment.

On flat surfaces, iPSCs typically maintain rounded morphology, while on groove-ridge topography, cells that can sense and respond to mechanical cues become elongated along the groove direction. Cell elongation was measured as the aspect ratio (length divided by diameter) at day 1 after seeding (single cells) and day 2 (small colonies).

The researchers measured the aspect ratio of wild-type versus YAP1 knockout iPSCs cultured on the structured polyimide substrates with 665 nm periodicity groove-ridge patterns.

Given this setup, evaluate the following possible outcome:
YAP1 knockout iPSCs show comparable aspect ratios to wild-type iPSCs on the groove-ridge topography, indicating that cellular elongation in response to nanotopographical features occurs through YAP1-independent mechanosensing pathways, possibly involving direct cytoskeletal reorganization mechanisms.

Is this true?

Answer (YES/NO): YES